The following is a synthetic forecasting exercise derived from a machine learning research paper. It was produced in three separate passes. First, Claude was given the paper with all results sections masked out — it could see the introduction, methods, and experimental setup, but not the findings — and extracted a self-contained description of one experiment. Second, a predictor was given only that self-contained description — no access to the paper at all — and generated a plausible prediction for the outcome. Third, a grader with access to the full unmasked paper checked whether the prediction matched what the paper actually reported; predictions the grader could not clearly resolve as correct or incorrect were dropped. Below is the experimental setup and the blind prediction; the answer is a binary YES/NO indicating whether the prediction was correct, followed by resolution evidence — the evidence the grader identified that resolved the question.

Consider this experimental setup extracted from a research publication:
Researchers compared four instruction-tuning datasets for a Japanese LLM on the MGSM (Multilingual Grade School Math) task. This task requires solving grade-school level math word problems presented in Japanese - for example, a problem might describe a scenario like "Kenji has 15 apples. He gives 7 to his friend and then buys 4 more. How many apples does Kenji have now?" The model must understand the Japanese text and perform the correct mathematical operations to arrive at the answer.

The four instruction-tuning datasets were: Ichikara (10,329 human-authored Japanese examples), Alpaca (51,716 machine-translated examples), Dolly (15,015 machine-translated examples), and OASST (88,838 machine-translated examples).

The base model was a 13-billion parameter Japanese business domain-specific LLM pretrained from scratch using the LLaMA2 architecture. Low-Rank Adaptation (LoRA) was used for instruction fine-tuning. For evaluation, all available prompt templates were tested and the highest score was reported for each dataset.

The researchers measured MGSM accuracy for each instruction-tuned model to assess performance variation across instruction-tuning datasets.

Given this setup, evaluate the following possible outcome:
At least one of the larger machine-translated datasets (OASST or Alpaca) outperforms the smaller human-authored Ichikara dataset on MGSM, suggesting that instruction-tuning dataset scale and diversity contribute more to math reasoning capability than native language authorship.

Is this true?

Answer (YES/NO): NO